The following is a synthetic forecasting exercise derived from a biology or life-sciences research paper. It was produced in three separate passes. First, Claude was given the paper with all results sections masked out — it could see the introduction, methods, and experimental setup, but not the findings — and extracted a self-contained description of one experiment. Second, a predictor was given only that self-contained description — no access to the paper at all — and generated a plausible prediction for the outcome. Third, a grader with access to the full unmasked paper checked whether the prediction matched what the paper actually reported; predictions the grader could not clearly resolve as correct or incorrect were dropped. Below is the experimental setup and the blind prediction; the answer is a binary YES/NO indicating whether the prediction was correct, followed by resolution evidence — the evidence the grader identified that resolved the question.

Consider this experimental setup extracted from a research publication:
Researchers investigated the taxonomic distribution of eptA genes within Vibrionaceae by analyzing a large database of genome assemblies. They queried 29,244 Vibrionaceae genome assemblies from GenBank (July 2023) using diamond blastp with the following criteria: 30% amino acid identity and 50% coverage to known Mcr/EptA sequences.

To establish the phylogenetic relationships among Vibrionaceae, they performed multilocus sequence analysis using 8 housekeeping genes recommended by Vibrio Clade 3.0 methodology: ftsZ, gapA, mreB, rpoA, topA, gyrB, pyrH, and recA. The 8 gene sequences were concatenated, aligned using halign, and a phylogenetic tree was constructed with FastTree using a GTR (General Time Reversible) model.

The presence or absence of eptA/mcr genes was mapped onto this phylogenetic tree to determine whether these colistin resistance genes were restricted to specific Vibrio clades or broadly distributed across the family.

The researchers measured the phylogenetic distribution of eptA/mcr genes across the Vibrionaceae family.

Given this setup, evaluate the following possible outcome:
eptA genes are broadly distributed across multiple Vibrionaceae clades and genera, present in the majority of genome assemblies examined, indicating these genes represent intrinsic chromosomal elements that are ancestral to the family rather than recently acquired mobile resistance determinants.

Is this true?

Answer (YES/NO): YES